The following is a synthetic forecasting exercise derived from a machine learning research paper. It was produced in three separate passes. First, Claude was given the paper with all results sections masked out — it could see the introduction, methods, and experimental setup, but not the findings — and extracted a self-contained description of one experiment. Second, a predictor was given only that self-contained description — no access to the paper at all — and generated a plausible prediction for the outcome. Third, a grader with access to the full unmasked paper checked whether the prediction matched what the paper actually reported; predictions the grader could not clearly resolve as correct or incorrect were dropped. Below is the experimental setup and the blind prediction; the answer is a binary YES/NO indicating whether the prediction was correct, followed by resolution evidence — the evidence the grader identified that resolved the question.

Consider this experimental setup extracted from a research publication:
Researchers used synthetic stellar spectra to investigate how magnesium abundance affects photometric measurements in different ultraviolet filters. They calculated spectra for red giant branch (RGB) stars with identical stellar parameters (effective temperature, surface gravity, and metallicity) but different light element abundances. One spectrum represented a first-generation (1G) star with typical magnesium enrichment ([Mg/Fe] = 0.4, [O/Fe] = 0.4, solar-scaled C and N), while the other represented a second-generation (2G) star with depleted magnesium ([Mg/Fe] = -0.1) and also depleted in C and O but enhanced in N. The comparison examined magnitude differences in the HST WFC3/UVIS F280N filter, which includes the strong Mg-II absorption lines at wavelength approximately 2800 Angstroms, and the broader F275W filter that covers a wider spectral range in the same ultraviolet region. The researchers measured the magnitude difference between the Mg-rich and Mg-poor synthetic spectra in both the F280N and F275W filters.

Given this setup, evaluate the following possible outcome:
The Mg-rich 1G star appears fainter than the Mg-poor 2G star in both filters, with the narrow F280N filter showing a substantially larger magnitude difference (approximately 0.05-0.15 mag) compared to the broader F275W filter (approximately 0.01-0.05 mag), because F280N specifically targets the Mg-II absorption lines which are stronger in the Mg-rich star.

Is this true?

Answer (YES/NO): NO